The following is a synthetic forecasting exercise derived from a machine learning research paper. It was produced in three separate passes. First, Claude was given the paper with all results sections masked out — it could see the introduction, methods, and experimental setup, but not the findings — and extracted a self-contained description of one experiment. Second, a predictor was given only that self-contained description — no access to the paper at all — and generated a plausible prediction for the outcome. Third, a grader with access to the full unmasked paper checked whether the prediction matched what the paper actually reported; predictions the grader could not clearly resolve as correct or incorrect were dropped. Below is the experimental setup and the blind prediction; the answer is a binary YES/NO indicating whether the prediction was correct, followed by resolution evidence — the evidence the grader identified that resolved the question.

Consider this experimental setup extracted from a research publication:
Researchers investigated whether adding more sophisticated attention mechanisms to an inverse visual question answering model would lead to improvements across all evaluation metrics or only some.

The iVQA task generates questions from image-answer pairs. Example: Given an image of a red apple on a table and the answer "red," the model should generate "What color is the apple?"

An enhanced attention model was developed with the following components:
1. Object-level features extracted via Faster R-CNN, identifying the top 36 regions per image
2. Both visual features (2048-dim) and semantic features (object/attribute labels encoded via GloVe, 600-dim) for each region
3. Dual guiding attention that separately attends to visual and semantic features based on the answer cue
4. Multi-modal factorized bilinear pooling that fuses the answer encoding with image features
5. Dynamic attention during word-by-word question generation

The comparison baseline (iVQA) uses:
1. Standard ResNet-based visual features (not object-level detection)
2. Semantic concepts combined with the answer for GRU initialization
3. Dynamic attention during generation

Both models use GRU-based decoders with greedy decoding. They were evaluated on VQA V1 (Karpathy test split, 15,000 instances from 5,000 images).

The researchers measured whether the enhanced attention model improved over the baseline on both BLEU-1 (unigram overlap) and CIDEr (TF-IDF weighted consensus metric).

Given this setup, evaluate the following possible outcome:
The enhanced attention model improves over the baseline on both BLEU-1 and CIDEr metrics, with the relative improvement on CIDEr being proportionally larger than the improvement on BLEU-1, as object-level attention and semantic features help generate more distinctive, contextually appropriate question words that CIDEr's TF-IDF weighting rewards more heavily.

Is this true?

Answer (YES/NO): NO